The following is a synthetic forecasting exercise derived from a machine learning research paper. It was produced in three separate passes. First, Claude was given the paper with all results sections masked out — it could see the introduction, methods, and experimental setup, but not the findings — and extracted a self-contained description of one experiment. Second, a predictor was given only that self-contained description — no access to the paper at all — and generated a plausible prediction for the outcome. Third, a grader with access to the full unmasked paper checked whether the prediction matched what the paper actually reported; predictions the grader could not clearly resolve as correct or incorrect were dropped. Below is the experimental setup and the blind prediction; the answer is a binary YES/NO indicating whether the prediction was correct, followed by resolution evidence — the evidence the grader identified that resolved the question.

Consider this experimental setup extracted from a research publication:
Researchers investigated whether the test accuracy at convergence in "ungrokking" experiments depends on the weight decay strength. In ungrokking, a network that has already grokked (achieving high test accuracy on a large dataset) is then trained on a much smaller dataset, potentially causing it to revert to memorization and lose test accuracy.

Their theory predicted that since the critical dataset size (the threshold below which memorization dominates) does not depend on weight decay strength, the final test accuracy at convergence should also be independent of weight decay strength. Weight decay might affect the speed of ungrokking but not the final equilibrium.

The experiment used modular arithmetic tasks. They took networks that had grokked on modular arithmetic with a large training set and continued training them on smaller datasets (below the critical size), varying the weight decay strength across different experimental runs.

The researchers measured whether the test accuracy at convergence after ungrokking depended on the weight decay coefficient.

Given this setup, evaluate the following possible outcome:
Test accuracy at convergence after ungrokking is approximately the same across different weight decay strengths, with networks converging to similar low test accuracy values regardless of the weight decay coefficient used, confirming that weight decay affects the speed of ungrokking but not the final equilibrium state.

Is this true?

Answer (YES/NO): YES